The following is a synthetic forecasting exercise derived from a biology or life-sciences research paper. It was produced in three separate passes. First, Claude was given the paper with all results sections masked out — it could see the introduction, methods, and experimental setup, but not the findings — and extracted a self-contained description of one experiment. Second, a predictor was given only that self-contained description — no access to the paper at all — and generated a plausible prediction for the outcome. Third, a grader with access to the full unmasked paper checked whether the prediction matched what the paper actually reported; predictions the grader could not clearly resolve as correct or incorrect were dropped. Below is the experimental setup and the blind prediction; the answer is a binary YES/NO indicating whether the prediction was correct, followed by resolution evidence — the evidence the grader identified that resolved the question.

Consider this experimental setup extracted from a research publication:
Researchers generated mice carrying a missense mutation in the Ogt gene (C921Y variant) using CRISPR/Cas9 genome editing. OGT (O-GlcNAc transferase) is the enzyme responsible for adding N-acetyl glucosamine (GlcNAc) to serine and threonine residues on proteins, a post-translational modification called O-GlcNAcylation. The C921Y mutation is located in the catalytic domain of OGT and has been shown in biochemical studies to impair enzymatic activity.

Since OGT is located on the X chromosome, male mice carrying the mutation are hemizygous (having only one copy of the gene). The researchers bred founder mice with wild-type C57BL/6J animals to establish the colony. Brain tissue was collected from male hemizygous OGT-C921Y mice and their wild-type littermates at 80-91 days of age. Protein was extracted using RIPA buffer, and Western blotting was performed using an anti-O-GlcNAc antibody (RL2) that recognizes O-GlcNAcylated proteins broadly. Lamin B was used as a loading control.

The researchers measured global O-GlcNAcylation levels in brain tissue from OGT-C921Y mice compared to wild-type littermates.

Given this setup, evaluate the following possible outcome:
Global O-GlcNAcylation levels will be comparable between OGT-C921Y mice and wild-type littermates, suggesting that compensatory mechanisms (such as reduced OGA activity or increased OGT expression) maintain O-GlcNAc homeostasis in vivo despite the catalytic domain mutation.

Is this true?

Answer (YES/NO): NO